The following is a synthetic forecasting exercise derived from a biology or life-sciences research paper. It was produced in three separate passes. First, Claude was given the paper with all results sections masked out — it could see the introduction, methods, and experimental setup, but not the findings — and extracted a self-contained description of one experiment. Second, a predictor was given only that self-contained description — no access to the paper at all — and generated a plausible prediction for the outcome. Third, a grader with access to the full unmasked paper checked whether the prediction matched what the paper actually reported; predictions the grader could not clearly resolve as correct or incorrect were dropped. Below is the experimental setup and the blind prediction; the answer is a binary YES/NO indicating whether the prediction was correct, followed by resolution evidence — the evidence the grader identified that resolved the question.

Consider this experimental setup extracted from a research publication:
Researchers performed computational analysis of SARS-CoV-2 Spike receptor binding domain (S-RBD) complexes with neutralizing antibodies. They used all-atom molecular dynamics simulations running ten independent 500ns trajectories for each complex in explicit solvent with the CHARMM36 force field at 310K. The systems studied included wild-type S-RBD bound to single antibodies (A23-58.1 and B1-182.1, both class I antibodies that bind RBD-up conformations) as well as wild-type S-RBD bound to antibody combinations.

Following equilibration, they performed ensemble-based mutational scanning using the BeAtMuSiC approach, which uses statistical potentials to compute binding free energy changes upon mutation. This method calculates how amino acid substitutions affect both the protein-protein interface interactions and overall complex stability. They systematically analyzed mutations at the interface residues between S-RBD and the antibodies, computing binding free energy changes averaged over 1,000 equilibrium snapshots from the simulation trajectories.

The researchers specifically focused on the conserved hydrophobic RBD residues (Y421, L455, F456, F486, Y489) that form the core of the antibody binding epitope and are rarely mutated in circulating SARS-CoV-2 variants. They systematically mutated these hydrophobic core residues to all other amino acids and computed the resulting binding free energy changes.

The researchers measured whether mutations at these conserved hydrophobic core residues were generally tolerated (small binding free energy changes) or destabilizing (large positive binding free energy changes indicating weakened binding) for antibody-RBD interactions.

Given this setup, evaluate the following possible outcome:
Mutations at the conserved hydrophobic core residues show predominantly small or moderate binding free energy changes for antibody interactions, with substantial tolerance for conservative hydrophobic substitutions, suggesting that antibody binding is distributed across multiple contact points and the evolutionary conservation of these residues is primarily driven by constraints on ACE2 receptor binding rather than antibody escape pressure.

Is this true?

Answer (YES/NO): NO